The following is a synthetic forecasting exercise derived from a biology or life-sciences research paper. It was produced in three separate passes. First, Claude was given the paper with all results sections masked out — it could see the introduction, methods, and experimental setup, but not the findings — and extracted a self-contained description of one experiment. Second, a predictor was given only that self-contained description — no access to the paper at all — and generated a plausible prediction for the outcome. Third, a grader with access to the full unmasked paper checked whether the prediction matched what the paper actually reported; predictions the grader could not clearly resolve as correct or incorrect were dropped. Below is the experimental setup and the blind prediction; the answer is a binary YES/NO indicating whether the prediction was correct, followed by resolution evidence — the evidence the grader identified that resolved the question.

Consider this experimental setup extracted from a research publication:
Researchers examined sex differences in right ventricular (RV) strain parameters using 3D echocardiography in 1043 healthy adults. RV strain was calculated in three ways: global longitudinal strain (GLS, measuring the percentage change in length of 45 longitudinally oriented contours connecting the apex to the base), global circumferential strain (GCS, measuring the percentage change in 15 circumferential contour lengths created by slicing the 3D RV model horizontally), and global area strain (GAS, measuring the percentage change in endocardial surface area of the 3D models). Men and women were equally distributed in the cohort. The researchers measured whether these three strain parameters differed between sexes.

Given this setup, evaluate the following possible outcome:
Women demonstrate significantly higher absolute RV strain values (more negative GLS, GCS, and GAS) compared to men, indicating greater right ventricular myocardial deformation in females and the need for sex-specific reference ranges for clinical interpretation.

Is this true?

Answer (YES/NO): NO